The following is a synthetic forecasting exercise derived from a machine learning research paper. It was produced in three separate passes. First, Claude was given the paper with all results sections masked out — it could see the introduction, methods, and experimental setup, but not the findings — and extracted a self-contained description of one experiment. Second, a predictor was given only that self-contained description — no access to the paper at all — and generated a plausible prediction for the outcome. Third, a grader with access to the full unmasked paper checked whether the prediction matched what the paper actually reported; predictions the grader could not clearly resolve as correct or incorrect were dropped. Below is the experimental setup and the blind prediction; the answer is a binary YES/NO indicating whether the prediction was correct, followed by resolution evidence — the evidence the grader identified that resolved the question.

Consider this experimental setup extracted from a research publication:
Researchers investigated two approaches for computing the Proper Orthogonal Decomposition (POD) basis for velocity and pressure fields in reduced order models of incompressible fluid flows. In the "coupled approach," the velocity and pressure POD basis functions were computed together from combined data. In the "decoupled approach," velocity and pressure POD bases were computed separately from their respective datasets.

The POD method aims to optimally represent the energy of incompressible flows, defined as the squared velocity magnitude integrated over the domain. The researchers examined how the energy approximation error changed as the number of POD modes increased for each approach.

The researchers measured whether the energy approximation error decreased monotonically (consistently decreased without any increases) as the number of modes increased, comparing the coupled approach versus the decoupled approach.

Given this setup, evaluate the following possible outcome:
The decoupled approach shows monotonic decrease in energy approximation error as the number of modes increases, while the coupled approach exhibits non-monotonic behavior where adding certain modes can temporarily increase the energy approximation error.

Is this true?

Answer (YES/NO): YES